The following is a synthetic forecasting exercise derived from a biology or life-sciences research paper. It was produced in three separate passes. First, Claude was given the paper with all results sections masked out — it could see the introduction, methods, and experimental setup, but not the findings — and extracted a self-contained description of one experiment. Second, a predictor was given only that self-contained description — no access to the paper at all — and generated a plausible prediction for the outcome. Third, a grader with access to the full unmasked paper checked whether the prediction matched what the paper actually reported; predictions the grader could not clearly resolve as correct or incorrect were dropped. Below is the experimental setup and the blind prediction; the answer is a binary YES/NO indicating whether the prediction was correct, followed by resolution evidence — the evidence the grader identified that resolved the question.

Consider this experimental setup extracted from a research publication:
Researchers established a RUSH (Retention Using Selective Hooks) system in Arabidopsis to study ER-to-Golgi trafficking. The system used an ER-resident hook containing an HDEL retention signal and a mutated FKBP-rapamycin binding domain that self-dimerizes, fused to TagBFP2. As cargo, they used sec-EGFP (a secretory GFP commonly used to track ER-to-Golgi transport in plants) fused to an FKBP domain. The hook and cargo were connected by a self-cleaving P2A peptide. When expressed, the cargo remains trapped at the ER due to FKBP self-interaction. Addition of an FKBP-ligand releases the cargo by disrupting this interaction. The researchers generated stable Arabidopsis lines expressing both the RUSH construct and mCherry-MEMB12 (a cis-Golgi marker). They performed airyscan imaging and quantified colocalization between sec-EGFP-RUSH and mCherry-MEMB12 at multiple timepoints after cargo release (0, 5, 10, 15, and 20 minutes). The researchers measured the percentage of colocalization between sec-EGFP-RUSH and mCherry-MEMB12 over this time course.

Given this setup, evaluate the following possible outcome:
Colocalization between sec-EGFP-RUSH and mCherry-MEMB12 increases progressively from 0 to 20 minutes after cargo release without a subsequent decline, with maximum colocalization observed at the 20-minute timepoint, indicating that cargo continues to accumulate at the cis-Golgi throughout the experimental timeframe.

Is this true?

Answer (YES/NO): NO